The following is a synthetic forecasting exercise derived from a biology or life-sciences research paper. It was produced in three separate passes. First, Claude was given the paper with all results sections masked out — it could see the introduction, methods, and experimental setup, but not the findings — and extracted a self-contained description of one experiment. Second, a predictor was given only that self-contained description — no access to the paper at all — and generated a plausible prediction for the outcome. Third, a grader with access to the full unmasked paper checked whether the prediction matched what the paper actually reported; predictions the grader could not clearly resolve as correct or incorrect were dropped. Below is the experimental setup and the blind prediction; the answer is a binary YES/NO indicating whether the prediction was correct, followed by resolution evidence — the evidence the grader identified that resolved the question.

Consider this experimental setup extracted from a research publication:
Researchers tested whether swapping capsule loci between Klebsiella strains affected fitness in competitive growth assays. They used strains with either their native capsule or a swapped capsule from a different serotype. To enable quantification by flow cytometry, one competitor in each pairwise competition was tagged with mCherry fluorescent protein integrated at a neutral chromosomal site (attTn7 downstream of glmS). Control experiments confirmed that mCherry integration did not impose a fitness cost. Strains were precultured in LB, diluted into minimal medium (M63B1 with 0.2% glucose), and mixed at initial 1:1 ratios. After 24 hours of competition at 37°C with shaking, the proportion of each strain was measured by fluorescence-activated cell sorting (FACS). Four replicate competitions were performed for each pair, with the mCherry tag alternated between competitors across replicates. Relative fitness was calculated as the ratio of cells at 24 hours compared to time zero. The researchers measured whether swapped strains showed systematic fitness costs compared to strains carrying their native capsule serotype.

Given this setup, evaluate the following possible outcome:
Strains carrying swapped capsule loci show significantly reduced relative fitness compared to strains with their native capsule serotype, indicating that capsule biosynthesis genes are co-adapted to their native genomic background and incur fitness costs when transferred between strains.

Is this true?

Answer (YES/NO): NO